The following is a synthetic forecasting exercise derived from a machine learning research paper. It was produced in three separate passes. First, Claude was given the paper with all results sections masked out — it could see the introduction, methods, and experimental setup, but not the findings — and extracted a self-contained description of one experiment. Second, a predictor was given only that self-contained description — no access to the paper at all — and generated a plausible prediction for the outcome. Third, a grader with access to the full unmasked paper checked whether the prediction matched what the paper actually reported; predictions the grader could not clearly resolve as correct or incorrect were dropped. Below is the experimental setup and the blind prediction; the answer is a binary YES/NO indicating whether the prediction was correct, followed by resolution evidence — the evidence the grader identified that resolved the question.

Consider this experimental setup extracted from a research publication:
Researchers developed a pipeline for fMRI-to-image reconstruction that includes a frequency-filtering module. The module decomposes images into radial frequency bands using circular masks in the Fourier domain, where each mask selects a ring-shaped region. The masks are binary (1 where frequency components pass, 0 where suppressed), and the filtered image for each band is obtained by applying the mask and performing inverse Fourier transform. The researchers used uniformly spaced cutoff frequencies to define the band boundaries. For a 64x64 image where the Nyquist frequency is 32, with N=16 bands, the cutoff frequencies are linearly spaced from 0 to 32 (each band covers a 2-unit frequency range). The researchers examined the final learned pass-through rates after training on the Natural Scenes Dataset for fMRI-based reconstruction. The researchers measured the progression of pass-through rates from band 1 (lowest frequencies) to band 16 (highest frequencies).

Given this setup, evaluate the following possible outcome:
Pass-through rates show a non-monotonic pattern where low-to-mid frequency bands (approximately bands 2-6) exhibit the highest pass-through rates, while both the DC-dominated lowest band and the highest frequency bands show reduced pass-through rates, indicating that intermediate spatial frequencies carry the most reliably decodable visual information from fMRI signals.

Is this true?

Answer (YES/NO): NO